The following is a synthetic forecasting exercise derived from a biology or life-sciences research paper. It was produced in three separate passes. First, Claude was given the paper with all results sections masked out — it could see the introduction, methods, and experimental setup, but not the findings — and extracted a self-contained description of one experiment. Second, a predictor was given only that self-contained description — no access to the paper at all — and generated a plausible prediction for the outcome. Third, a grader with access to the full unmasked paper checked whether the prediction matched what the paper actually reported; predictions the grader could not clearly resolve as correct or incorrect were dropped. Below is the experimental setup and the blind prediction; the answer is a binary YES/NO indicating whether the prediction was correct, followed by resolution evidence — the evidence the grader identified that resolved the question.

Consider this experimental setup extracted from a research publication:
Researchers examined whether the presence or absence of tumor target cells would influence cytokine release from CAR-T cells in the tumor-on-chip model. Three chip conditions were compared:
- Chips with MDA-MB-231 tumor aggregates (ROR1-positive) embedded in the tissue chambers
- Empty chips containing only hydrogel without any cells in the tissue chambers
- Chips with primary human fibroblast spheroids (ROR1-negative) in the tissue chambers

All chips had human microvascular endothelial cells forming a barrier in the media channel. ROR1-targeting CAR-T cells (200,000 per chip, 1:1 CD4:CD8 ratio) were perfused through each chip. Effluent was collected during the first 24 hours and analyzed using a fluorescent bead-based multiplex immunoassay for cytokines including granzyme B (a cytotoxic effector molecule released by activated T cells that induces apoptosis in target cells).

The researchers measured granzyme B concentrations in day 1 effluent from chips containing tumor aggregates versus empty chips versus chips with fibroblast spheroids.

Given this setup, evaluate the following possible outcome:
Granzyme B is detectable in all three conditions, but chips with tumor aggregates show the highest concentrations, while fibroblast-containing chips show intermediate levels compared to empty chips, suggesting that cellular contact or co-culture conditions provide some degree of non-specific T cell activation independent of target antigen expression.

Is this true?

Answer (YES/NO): NO